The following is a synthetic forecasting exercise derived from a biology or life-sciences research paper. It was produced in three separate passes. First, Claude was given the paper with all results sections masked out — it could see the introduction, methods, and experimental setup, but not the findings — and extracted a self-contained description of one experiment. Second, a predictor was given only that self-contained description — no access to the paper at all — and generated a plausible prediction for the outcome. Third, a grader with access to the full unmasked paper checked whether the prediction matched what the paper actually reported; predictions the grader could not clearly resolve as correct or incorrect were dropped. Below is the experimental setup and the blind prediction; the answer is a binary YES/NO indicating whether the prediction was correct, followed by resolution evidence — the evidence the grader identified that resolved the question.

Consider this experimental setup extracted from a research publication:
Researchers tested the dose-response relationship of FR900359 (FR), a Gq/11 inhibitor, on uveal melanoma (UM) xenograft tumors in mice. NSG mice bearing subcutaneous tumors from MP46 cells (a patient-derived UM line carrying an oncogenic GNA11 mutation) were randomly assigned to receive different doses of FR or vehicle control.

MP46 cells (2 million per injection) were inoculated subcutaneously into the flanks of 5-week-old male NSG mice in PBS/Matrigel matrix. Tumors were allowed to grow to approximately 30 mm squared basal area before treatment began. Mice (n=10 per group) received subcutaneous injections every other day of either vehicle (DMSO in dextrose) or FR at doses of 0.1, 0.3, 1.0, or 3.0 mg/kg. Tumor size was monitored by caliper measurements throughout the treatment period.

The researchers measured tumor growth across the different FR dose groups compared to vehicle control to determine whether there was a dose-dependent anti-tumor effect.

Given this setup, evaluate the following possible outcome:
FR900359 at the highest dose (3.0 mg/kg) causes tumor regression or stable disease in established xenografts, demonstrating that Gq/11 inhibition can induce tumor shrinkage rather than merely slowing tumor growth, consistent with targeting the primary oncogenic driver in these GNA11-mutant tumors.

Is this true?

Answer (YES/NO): NO